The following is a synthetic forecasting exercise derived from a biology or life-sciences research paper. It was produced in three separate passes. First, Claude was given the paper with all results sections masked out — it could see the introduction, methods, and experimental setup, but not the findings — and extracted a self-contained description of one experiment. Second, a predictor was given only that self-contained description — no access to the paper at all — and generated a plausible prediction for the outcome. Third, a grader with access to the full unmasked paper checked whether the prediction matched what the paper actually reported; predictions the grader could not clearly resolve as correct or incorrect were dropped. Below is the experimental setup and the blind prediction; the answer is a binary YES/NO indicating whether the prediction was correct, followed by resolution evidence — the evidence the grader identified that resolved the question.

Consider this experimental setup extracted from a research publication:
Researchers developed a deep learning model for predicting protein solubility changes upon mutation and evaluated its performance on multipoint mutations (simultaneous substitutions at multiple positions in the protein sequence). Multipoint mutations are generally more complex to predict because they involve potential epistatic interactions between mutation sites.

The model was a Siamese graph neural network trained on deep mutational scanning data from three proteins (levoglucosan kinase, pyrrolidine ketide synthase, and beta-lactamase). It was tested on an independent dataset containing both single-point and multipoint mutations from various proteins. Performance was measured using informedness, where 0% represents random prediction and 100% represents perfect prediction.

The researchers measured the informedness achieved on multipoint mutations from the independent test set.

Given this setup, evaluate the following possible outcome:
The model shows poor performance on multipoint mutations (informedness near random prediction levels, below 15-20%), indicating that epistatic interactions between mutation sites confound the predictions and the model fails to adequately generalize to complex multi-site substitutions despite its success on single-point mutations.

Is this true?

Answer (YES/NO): NO